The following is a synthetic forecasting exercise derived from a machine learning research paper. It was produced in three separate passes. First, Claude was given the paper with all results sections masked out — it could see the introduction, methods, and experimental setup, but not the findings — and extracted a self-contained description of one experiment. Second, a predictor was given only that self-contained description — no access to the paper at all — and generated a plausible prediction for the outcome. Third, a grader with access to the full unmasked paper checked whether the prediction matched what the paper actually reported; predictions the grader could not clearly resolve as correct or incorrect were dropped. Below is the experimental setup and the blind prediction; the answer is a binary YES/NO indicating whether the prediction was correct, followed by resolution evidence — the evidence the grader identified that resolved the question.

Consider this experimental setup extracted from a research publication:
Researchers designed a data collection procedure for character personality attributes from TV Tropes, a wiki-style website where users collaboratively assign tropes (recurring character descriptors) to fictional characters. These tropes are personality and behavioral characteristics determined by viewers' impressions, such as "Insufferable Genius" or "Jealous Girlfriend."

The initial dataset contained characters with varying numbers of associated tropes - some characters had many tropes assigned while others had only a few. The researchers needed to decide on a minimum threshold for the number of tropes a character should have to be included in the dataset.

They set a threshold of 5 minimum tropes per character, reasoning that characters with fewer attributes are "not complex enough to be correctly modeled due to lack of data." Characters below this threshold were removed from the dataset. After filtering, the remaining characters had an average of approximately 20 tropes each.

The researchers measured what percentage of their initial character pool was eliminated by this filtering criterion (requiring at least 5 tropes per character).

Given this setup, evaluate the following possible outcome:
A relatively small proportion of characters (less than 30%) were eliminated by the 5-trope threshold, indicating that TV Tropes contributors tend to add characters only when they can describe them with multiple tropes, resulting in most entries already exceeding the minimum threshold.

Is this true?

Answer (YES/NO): YES